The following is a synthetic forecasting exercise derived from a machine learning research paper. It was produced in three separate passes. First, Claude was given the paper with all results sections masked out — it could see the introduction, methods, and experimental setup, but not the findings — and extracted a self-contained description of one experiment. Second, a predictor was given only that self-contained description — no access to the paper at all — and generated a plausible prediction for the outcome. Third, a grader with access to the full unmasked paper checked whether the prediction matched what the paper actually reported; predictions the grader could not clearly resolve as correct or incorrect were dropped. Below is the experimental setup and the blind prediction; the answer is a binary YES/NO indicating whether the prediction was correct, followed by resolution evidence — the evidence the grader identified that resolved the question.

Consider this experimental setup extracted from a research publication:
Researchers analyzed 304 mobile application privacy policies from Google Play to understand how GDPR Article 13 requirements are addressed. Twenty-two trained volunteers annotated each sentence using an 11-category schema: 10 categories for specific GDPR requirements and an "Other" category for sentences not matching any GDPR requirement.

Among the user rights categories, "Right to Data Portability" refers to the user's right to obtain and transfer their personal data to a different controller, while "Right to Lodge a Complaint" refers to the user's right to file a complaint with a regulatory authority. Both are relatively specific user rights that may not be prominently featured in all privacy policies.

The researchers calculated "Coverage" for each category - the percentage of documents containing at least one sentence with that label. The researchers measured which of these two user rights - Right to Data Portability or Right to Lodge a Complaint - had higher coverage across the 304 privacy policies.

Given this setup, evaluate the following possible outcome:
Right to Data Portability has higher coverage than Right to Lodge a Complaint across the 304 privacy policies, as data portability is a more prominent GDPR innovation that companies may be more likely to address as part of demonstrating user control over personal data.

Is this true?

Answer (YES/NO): NO